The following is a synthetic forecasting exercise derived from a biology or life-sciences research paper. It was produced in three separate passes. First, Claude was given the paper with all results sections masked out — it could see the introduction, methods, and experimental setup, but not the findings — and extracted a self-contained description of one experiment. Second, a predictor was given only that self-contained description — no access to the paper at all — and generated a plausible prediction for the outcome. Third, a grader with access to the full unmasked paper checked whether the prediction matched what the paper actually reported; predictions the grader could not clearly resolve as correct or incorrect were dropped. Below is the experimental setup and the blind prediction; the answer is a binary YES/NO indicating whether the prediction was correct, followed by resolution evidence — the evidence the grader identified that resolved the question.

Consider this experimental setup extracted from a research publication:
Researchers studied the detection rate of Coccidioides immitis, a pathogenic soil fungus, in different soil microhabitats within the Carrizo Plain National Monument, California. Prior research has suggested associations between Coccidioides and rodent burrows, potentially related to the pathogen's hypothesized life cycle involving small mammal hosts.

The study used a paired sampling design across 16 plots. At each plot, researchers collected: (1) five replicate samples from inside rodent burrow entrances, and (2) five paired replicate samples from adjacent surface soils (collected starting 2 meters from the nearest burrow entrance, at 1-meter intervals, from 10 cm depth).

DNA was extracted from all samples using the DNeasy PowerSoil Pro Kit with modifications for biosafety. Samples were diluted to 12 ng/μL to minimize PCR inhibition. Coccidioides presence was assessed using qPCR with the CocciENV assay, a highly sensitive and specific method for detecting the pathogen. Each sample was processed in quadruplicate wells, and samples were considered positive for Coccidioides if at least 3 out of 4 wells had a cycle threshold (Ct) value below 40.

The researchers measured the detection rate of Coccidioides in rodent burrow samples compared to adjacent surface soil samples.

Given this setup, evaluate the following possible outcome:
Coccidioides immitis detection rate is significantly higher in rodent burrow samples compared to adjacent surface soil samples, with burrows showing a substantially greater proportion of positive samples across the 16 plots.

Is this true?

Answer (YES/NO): YES